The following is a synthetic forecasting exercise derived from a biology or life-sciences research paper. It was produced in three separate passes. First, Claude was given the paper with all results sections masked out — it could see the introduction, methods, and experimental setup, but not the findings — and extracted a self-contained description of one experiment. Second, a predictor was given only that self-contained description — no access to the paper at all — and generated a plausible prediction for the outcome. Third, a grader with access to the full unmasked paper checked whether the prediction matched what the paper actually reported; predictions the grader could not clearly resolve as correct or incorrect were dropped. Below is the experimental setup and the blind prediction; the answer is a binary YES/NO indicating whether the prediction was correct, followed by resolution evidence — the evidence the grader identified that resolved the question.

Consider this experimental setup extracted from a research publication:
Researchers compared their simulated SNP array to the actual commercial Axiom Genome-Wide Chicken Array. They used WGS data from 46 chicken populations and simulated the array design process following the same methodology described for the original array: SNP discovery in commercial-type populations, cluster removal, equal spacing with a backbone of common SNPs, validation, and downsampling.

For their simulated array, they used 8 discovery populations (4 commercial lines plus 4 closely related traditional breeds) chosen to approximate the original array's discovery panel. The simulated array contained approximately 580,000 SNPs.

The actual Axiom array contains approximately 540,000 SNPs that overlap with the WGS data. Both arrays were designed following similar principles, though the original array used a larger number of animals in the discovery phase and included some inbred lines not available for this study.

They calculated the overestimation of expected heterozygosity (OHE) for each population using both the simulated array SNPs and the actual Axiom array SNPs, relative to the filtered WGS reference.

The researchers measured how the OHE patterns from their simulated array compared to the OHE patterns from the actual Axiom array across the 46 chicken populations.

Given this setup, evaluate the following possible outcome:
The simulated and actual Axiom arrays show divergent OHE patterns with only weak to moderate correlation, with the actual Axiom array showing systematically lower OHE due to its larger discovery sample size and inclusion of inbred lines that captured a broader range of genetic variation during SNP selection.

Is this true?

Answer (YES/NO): NO